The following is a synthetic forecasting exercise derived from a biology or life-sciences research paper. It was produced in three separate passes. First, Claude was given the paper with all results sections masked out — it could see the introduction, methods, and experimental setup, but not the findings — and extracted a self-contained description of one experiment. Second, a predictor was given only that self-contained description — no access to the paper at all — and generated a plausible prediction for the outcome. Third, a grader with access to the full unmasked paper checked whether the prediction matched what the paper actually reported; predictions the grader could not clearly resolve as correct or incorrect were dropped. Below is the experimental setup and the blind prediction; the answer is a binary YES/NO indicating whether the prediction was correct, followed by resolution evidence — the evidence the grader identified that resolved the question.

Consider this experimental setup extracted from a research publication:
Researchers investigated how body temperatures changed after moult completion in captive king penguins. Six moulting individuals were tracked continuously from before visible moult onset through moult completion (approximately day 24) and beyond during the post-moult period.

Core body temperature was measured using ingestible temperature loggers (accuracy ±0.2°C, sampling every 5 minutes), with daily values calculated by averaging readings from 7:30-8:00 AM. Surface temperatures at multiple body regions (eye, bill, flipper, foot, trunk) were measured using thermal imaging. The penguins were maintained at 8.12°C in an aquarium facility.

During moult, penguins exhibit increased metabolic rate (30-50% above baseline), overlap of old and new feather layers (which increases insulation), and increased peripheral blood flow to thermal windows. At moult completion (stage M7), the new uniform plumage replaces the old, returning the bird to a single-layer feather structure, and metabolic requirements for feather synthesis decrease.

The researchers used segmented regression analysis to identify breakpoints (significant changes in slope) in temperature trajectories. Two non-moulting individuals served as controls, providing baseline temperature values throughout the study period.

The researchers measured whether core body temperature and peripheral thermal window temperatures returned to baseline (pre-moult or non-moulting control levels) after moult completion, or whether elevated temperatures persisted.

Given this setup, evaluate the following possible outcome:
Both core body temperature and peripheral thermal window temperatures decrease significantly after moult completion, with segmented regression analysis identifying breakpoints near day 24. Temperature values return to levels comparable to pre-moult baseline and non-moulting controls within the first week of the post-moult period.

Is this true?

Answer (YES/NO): NO